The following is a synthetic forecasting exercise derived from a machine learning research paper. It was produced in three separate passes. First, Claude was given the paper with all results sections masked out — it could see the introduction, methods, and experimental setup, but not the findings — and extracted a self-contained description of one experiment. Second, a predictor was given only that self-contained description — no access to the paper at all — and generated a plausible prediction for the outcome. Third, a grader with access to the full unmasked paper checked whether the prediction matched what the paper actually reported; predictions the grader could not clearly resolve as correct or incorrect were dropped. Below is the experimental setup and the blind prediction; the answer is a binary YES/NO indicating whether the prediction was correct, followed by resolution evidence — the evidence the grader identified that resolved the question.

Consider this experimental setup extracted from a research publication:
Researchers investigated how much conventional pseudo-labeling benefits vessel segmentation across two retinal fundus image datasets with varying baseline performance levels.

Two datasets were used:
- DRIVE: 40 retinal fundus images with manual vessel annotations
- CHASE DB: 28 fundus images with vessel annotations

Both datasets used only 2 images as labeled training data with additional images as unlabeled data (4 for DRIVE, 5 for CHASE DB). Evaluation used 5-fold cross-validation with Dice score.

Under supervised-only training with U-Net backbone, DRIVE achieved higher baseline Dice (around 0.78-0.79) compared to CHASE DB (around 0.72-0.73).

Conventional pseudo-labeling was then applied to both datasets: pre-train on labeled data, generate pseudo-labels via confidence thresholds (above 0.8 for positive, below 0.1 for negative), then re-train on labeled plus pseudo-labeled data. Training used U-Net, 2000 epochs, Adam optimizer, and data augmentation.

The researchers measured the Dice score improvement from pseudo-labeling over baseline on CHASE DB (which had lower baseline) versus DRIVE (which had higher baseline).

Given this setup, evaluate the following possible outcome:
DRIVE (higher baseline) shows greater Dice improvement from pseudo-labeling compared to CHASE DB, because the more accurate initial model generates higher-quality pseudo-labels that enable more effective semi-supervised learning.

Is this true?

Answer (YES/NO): NO